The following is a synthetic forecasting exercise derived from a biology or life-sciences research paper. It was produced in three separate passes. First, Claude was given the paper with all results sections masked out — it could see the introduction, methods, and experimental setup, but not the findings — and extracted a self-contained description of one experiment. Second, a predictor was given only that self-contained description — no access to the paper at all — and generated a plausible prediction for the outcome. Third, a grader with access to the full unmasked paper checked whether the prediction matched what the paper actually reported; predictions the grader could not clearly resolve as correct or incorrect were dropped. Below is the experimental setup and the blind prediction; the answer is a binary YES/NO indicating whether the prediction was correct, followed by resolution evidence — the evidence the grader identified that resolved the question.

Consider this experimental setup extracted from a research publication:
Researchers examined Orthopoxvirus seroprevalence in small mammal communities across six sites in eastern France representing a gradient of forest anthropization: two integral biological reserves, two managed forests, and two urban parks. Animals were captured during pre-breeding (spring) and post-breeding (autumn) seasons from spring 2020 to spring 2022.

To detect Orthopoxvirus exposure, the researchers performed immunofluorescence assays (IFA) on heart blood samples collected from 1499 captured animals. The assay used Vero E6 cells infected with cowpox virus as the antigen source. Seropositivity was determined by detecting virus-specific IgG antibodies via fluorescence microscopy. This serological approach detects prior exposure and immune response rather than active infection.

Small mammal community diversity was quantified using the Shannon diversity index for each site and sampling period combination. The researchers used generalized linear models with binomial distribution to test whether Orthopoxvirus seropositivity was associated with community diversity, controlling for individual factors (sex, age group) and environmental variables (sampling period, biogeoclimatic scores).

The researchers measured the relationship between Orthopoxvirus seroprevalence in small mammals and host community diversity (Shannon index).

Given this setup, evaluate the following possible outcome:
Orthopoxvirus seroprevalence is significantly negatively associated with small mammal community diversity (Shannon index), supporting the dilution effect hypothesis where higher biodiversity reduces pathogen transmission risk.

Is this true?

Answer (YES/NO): YES